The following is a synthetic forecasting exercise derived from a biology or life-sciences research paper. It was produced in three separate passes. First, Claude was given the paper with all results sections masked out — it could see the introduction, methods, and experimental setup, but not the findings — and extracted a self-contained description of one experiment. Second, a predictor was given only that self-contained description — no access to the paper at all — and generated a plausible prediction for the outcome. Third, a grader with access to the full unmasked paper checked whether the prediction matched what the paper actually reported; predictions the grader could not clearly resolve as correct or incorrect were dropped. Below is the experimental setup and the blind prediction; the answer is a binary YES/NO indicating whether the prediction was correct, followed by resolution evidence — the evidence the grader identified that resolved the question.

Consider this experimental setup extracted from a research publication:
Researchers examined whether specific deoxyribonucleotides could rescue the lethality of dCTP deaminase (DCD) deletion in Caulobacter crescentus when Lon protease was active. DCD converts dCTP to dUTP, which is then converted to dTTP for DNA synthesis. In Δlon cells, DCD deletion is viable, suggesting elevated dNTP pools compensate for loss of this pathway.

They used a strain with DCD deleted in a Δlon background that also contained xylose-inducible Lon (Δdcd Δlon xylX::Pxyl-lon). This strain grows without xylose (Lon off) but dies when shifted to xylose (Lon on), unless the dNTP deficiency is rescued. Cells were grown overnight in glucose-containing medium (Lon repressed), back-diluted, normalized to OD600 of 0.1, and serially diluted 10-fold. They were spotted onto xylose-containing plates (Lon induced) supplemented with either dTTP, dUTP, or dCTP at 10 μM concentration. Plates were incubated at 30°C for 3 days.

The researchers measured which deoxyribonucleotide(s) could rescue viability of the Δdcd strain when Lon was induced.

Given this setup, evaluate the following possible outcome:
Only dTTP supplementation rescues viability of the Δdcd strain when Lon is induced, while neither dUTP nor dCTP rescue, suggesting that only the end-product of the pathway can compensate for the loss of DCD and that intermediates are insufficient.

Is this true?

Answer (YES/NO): NO